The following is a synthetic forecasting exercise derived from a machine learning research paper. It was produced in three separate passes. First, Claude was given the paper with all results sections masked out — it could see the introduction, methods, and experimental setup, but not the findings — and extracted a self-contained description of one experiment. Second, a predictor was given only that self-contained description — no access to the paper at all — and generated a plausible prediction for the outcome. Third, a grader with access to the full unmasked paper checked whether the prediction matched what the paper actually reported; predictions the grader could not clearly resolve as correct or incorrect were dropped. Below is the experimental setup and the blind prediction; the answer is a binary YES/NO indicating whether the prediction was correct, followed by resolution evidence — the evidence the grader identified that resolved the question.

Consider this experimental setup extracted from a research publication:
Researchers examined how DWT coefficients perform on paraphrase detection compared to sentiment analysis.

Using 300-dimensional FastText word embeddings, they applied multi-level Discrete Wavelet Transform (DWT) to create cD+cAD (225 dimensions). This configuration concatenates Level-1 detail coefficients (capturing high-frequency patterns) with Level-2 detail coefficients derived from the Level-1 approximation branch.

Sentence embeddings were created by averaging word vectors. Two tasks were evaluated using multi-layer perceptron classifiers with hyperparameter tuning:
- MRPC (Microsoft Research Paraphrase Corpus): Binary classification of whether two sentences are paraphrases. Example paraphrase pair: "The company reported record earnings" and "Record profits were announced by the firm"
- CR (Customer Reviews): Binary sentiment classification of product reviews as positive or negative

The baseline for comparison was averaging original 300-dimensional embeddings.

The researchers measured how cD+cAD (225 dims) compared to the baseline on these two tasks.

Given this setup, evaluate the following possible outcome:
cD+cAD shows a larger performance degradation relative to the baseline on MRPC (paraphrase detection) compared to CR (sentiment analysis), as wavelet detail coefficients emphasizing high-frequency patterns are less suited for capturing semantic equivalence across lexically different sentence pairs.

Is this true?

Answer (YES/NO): YES